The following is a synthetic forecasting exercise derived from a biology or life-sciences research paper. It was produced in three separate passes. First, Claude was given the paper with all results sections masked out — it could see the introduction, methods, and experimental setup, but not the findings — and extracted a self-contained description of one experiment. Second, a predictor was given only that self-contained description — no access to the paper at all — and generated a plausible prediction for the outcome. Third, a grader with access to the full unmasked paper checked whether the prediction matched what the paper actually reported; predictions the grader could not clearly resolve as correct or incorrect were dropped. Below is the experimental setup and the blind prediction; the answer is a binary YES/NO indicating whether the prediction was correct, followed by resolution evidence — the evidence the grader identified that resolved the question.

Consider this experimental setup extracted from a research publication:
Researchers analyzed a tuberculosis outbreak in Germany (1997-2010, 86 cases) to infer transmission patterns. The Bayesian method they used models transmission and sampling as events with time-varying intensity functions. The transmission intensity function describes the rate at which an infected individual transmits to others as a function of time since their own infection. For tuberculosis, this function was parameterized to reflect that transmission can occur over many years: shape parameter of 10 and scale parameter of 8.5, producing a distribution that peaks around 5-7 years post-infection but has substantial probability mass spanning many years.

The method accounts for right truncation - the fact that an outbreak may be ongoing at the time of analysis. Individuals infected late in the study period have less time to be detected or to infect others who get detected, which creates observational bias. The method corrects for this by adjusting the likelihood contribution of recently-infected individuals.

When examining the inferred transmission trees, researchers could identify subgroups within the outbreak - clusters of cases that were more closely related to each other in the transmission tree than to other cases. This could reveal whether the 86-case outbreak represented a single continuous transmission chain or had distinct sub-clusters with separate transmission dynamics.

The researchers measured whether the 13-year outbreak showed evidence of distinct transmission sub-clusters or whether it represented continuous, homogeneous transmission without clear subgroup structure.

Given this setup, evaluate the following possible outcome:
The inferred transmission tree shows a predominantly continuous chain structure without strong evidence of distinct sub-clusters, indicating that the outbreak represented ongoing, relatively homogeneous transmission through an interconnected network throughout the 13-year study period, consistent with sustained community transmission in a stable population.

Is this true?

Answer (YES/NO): NO